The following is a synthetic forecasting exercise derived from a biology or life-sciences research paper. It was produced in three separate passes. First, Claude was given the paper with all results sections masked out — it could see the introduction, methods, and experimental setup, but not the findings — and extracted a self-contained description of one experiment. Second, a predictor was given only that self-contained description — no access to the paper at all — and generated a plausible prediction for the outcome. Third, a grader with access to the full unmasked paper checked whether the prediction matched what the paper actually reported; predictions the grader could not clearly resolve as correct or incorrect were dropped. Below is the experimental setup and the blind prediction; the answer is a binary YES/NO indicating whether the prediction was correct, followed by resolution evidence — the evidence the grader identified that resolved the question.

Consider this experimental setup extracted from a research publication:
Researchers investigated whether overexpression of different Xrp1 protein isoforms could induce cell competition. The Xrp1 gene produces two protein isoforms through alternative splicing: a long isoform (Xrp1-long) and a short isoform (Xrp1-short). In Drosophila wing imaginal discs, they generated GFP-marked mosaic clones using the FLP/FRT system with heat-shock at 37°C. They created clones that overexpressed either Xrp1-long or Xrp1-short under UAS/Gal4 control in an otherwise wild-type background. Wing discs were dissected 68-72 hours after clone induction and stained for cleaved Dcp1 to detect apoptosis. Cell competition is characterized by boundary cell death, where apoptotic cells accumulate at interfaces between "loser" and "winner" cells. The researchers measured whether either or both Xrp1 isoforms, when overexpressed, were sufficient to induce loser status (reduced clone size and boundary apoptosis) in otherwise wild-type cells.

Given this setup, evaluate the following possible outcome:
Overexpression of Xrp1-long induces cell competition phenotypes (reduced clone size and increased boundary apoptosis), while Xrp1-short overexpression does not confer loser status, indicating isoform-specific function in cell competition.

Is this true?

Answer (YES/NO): NO